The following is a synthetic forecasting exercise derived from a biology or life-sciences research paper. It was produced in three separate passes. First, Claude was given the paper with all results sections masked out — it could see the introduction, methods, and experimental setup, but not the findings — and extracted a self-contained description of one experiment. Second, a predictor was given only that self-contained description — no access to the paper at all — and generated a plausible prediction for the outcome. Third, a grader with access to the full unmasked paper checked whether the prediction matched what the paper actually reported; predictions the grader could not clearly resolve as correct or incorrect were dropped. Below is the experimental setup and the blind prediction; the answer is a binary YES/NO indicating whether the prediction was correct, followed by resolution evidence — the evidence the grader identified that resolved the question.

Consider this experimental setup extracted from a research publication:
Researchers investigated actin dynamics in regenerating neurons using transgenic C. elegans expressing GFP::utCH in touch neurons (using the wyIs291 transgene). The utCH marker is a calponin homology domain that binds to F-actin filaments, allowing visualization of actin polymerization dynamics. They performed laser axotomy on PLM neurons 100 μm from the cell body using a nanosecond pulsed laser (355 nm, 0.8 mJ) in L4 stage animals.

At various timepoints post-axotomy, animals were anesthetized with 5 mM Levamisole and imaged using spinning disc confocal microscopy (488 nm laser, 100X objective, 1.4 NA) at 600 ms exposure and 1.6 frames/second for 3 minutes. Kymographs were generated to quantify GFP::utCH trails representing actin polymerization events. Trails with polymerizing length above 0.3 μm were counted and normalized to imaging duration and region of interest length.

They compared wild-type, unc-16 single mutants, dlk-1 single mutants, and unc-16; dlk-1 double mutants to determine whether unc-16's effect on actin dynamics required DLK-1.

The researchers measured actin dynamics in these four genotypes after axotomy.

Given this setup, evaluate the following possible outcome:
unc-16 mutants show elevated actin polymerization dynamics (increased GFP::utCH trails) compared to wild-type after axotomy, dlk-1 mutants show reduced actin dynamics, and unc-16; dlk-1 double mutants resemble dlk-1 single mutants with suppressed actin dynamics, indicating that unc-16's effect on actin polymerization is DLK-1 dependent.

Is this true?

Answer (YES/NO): YES